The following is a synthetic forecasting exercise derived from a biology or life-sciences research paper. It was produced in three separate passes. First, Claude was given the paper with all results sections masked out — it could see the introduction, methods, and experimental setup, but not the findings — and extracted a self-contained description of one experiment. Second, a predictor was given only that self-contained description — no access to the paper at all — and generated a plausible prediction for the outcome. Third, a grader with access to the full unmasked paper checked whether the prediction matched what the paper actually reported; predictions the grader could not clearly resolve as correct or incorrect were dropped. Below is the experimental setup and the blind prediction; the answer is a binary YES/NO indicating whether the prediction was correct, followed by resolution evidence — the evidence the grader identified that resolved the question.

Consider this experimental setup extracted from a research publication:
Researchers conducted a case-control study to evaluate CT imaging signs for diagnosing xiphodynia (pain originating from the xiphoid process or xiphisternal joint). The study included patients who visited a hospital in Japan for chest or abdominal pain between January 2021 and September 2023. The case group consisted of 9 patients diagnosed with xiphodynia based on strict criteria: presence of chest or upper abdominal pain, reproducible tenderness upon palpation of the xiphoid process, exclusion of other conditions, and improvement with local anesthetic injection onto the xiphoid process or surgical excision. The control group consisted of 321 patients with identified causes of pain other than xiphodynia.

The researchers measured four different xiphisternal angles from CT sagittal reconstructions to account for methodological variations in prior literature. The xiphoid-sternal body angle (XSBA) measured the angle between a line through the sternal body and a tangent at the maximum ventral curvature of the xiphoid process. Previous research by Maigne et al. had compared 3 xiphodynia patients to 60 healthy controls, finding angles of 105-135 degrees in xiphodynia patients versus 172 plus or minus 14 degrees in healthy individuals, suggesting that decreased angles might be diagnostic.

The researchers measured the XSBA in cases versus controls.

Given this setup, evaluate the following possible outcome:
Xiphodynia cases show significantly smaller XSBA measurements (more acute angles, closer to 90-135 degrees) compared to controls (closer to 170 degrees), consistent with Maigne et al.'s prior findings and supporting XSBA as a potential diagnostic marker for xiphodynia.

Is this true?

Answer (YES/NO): NO